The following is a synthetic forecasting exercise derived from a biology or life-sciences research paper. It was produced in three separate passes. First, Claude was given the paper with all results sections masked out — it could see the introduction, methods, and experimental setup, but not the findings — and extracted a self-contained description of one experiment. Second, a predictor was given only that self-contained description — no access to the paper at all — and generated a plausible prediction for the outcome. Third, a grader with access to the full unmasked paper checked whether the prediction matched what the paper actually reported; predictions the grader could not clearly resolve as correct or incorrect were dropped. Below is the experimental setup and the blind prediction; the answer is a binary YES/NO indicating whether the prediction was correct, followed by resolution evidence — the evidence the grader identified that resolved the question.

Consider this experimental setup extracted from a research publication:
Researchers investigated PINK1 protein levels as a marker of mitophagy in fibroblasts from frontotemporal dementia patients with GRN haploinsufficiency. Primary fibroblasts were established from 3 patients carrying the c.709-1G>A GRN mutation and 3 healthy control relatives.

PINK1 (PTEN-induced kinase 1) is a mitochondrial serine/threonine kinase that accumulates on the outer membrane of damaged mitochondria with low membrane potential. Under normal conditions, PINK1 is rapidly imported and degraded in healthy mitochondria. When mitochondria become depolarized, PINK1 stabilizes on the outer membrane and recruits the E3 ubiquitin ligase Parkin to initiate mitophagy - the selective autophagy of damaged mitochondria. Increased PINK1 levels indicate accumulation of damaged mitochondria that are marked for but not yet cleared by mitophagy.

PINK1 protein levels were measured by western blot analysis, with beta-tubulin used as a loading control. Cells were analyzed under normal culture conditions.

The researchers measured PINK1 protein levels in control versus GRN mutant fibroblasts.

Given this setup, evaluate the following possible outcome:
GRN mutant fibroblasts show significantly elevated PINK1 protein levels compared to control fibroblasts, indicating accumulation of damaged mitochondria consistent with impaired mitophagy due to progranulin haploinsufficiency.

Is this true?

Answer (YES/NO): YES